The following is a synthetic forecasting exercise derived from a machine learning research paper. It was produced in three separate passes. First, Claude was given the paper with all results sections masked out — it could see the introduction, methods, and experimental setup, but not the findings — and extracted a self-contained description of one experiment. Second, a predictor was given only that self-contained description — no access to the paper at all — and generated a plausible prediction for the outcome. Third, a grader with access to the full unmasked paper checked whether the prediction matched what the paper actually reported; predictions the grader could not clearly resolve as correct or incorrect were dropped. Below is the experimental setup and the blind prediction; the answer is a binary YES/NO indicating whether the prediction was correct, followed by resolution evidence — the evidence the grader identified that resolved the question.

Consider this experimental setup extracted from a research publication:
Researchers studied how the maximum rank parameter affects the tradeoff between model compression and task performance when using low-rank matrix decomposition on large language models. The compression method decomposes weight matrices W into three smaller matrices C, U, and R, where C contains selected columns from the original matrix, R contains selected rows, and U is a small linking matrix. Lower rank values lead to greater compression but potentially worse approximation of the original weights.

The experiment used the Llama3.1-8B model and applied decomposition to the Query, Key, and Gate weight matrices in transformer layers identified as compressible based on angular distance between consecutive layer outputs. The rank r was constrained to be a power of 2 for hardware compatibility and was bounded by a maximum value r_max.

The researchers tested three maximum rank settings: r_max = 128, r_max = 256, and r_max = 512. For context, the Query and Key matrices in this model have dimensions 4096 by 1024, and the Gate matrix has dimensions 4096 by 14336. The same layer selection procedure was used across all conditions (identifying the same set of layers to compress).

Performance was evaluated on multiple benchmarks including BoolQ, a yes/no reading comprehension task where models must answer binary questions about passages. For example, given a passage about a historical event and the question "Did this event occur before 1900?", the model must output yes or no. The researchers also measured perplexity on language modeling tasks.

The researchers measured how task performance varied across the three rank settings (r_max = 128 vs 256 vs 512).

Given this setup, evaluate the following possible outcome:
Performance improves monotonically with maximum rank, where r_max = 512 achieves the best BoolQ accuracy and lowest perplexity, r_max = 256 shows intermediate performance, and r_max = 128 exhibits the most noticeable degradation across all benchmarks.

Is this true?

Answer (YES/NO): YES